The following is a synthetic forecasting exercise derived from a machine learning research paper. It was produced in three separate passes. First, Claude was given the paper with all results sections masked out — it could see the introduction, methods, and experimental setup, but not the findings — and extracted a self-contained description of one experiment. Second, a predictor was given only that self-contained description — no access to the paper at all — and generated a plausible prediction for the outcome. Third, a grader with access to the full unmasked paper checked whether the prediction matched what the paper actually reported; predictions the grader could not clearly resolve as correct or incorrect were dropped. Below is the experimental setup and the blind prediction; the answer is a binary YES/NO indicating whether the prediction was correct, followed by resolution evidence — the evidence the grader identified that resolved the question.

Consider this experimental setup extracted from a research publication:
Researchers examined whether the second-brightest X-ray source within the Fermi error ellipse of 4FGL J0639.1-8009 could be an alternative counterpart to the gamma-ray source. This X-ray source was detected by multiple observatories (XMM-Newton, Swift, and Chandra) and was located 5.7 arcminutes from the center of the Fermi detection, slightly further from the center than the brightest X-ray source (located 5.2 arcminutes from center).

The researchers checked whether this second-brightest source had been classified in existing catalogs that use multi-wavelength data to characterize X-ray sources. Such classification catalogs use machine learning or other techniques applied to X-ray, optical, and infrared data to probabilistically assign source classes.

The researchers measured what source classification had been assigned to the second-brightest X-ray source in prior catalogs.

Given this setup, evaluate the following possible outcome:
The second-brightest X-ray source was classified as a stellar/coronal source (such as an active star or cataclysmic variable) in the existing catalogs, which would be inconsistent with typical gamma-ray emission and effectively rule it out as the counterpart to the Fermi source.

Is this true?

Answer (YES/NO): NO